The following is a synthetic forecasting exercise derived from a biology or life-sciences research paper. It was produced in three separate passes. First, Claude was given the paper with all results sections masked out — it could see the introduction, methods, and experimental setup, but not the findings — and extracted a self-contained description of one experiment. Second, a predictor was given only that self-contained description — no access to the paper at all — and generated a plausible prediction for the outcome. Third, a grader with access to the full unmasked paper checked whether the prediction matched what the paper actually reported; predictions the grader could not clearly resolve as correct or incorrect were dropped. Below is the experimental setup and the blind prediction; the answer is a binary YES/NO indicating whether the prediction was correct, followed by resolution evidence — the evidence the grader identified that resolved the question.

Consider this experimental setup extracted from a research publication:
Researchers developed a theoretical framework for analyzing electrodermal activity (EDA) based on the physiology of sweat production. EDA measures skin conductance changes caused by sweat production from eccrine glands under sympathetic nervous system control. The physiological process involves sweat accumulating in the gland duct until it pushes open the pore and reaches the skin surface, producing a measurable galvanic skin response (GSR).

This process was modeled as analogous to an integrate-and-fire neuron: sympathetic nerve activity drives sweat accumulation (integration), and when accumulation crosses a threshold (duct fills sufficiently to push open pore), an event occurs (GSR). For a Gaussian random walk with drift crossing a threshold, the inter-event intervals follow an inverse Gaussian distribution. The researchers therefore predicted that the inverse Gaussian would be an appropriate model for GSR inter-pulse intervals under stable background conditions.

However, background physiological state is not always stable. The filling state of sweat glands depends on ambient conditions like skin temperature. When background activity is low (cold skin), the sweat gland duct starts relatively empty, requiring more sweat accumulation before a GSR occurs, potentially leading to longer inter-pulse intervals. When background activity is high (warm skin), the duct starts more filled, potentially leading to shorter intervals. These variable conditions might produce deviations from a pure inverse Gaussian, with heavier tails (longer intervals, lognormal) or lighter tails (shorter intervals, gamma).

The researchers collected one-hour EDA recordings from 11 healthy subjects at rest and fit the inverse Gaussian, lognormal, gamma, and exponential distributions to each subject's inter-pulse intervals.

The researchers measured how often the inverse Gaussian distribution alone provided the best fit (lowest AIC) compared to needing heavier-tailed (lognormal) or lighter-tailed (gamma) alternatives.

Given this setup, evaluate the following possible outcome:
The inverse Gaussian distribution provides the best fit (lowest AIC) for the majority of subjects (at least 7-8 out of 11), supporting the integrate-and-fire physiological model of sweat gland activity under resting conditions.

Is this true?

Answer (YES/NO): NO